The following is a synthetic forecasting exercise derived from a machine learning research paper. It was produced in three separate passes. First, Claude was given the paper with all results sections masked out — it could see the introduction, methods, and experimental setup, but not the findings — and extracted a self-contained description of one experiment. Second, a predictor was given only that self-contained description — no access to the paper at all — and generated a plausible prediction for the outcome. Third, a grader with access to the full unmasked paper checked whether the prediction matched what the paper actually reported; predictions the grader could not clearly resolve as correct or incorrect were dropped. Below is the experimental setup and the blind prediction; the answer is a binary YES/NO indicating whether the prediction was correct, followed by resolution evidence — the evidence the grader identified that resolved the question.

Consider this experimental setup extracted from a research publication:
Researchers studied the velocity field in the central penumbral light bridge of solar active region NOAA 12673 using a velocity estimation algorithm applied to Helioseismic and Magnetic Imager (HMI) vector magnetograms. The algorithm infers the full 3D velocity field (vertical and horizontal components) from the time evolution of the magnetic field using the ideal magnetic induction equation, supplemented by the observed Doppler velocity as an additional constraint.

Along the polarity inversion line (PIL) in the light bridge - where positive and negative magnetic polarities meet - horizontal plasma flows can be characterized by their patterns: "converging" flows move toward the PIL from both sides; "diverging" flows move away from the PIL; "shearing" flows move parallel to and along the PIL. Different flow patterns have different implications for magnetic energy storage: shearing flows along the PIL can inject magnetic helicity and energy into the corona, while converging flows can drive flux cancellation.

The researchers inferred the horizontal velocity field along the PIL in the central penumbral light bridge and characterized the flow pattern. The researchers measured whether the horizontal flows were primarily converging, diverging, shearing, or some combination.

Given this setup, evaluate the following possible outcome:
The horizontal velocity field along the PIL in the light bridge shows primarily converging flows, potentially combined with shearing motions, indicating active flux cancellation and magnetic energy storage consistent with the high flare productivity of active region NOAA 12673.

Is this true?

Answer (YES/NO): NO